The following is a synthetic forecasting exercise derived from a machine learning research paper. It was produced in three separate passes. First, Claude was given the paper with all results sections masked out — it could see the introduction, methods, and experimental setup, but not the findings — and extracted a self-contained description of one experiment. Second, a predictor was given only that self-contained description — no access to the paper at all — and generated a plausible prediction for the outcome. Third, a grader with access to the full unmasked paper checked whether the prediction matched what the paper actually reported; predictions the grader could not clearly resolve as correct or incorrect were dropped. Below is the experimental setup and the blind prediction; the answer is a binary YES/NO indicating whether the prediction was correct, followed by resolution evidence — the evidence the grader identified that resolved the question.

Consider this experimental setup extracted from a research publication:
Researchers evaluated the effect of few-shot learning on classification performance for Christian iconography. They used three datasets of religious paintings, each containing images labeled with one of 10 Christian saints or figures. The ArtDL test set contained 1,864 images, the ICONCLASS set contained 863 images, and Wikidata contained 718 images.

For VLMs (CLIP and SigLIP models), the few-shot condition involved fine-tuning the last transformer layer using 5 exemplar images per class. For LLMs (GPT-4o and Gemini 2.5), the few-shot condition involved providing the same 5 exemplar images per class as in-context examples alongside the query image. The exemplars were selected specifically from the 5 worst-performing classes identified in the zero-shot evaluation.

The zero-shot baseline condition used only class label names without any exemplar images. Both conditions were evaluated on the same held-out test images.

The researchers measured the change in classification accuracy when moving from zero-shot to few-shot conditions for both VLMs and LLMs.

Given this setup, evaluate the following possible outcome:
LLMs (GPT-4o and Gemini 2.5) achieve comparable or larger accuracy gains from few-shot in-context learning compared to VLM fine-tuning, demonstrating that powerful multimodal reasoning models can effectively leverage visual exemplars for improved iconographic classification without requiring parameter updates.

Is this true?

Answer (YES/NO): NO